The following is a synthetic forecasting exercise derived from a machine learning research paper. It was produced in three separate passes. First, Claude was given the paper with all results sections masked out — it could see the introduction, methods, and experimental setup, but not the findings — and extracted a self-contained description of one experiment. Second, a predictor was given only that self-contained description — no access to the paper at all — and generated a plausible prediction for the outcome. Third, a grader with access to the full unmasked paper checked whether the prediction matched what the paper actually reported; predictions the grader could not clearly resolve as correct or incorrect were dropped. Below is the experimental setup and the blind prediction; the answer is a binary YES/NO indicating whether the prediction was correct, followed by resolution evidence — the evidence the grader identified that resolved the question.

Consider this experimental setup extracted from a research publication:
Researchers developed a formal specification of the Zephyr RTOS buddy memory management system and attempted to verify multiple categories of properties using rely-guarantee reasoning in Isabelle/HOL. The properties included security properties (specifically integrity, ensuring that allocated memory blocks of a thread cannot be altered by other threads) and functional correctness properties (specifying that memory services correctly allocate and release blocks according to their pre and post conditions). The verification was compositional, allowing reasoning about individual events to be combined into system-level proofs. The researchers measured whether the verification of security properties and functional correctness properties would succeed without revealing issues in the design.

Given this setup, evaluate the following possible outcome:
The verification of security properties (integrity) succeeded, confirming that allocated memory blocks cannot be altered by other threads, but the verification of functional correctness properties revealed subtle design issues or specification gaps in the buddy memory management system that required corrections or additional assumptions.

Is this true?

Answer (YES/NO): YES